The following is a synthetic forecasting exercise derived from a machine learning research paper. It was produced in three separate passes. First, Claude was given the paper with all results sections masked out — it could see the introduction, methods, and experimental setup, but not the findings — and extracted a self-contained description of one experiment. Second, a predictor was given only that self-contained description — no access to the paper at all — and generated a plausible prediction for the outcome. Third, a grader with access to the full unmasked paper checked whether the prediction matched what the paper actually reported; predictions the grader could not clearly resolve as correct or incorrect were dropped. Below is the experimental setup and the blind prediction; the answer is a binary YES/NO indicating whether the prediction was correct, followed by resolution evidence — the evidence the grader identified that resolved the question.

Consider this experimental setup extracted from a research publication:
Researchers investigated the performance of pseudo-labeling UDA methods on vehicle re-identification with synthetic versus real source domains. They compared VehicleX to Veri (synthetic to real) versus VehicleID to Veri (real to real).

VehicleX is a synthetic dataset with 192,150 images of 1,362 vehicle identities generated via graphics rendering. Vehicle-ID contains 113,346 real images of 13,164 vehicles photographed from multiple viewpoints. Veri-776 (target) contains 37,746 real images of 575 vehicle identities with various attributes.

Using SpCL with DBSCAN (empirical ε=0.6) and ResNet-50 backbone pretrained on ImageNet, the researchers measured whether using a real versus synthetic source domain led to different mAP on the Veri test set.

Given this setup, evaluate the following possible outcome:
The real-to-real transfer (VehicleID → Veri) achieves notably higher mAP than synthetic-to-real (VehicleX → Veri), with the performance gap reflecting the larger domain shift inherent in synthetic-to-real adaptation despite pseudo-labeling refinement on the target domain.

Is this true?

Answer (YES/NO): NO